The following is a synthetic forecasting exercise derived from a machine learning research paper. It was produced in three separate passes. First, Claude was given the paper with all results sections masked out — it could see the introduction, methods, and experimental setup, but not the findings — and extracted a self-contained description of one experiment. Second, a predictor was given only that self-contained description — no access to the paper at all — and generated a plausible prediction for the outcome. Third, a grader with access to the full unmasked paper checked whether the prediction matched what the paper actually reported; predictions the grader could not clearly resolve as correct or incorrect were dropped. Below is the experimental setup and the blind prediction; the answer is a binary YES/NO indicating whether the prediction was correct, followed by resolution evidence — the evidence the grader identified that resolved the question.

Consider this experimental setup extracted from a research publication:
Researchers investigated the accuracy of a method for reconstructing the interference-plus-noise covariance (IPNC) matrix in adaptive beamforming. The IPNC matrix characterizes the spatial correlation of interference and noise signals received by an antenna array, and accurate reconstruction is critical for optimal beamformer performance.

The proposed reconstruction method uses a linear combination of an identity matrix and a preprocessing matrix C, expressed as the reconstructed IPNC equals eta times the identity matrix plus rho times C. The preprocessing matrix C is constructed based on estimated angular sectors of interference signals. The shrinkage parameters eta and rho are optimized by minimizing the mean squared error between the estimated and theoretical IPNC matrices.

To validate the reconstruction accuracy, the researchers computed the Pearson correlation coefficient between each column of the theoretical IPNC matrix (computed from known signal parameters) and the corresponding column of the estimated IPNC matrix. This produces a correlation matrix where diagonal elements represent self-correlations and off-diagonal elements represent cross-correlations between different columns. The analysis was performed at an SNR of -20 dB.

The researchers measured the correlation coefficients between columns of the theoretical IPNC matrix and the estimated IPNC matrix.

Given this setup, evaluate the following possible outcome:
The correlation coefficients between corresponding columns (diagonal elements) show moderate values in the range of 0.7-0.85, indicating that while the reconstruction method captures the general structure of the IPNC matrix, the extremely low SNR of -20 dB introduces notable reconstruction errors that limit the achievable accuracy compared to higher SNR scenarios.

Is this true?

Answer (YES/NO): NO